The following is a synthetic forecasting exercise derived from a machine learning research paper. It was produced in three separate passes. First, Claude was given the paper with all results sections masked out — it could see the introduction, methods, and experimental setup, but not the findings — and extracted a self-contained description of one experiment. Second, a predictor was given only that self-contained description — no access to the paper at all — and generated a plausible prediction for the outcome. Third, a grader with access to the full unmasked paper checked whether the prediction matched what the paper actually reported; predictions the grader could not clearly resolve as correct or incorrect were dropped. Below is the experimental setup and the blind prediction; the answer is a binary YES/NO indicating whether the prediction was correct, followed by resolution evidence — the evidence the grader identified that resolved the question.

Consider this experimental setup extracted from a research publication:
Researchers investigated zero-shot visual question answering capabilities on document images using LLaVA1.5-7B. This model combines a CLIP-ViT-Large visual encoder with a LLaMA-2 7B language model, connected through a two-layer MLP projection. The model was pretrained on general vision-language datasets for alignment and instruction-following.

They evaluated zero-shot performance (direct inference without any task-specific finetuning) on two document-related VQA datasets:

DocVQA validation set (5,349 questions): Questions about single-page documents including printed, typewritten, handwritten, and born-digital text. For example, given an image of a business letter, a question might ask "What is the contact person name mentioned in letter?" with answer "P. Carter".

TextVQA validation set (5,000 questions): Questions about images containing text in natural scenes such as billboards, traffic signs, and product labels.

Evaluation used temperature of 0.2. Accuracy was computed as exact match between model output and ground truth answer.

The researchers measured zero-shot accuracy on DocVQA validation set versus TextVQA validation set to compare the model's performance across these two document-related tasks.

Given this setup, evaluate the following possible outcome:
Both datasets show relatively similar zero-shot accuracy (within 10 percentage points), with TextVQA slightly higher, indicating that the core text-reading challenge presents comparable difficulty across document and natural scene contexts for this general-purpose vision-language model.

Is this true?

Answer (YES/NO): YES